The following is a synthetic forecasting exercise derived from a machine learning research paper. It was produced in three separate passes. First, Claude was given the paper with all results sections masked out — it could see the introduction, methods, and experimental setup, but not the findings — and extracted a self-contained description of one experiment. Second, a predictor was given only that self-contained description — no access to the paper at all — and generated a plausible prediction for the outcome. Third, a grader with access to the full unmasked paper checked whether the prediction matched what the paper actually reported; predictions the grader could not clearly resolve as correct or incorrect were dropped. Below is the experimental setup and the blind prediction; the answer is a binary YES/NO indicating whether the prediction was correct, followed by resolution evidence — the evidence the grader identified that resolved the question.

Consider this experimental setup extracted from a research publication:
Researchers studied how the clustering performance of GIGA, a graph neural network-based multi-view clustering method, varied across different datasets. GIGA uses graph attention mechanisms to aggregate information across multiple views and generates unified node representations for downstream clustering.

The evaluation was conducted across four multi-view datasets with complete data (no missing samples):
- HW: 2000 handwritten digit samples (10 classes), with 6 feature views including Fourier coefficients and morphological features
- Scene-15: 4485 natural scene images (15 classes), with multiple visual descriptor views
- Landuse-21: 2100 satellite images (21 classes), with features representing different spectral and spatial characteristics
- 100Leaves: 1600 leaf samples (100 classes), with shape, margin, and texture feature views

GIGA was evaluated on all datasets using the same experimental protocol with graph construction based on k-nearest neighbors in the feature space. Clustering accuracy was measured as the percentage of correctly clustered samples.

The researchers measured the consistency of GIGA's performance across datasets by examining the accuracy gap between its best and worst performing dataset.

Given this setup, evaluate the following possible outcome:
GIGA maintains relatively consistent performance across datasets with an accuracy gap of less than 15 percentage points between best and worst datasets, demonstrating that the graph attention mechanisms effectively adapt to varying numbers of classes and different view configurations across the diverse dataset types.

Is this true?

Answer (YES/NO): NO